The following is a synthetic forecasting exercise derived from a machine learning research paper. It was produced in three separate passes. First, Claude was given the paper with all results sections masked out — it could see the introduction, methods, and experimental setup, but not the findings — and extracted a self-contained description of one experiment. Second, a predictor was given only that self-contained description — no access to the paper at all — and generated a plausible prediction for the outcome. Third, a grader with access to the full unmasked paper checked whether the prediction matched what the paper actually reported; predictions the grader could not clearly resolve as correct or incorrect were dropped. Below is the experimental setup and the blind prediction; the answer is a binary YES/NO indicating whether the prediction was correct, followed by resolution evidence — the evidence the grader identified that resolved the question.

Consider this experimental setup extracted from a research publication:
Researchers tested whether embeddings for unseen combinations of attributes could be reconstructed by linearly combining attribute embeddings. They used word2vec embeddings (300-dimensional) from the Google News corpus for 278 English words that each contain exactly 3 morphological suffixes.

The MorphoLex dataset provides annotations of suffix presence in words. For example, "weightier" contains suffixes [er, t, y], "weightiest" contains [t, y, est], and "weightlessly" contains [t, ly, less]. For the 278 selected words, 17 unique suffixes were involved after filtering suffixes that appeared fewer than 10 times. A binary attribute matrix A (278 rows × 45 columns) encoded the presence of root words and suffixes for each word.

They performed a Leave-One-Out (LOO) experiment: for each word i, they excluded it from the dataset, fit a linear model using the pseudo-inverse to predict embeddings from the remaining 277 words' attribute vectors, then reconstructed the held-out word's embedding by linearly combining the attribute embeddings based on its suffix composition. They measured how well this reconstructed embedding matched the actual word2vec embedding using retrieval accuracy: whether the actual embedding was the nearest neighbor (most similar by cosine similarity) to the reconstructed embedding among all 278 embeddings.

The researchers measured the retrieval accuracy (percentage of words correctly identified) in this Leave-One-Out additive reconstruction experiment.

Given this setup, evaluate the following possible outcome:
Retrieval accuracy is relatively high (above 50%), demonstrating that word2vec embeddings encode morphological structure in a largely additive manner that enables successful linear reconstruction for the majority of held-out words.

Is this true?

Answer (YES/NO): NO